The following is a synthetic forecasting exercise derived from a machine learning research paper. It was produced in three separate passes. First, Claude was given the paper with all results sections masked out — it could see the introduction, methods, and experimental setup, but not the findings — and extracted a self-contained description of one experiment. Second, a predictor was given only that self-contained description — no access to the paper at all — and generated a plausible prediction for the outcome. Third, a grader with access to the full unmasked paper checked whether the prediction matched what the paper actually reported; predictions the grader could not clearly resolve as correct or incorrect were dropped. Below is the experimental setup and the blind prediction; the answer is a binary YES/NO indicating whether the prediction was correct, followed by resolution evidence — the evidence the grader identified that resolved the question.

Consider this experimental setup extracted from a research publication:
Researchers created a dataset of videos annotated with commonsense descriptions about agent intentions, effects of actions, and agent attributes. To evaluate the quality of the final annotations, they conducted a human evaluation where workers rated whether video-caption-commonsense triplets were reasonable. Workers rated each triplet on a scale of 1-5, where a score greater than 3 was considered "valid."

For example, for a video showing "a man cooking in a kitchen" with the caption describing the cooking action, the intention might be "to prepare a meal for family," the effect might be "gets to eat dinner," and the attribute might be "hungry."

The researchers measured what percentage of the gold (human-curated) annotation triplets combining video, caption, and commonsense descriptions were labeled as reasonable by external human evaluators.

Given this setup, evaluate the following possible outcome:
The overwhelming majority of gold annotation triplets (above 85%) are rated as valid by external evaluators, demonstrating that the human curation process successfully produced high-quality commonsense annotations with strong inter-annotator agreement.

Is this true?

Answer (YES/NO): YES